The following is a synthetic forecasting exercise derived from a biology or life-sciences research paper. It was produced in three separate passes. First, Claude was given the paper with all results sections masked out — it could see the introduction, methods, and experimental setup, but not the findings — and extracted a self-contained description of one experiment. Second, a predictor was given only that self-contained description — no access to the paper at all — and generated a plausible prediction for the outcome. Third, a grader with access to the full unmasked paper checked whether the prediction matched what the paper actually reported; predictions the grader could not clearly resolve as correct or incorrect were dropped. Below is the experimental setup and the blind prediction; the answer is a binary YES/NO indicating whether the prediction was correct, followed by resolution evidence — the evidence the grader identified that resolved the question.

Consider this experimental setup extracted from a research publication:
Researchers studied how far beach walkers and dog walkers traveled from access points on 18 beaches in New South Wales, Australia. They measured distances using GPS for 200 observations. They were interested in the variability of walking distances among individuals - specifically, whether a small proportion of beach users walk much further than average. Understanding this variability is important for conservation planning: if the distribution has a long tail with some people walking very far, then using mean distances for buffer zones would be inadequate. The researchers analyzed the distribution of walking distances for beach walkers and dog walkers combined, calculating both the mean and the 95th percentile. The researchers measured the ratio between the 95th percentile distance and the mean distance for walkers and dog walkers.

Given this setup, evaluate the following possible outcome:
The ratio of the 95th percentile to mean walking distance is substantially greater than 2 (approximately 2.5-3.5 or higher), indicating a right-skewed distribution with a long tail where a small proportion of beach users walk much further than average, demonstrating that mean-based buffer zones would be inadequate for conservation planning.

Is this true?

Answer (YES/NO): NO